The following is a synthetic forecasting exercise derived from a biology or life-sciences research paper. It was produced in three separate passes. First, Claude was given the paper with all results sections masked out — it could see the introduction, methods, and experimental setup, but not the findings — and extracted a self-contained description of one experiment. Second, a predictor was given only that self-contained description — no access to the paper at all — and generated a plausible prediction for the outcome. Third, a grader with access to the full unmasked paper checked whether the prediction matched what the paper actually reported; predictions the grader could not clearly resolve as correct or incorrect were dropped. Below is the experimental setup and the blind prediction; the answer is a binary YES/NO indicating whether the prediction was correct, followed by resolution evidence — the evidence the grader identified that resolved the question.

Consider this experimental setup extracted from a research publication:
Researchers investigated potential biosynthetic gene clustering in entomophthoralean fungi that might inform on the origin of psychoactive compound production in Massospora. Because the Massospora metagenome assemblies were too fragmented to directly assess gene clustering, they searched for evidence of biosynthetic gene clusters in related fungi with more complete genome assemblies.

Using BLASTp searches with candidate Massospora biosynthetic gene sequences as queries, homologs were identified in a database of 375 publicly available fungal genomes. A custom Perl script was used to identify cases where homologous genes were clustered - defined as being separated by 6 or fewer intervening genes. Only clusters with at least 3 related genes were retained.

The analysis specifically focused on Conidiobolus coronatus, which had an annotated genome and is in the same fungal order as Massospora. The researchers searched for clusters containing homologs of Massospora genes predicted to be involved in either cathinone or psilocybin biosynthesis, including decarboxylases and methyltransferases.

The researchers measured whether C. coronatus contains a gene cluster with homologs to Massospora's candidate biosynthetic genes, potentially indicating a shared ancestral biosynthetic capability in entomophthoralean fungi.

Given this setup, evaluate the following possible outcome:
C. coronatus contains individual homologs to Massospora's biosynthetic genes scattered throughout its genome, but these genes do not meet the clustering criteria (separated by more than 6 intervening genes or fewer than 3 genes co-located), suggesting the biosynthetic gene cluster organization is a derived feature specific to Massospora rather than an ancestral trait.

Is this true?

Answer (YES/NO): NO